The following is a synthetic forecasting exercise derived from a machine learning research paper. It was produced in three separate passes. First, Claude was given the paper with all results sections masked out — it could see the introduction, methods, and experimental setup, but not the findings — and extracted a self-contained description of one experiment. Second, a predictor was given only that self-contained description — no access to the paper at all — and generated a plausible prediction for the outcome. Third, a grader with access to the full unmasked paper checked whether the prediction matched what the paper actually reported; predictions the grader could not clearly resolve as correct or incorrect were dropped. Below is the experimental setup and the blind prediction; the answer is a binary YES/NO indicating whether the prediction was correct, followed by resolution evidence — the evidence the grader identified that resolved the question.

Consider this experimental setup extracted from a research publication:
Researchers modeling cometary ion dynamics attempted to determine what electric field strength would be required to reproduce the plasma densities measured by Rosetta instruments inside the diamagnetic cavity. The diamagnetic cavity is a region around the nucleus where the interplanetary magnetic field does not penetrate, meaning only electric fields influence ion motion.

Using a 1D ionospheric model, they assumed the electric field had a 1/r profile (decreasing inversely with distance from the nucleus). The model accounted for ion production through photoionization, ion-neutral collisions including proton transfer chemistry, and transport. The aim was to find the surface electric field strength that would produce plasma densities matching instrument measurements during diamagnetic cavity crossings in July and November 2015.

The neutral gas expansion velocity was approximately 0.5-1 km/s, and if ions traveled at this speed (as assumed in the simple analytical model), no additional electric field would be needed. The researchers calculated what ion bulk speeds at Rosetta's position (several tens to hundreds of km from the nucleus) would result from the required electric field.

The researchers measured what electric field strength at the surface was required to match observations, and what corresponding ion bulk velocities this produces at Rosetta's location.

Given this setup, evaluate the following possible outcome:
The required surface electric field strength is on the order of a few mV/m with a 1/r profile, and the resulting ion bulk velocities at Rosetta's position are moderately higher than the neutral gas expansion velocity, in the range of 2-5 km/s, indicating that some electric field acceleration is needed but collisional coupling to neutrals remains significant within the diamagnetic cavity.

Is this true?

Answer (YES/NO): NO